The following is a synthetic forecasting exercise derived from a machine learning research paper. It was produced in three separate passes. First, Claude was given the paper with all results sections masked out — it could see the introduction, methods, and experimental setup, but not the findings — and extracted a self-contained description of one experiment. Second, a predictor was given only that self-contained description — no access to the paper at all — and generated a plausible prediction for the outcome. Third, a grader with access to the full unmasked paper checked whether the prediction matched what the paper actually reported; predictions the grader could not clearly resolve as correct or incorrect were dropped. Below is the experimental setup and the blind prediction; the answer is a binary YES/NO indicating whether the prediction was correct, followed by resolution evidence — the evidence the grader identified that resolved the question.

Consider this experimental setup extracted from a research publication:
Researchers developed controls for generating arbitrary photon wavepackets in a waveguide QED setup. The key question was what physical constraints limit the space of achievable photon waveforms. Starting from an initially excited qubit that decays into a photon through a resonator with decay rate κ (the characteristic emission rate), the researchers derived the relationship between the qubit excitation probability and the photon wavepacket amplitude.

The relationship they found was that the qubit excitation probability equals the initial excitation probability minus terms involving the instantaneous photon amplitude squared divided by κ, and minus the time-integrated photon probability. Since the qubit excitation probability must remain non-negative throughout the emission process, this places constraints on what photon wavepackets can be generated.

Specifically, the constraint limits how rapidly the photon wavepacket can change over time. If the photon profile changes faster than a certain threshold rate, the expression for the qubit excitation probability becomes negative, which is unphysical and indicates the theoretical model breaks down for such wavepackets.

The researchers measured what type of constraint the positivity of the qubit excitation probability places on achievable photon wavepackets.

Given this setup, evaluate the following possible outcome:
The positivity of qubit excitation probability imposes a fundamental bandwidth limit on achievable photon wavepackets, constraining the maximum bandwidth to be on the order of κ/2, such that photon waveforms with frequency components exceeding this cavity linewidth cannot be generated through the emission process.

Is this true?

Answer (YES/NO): NO